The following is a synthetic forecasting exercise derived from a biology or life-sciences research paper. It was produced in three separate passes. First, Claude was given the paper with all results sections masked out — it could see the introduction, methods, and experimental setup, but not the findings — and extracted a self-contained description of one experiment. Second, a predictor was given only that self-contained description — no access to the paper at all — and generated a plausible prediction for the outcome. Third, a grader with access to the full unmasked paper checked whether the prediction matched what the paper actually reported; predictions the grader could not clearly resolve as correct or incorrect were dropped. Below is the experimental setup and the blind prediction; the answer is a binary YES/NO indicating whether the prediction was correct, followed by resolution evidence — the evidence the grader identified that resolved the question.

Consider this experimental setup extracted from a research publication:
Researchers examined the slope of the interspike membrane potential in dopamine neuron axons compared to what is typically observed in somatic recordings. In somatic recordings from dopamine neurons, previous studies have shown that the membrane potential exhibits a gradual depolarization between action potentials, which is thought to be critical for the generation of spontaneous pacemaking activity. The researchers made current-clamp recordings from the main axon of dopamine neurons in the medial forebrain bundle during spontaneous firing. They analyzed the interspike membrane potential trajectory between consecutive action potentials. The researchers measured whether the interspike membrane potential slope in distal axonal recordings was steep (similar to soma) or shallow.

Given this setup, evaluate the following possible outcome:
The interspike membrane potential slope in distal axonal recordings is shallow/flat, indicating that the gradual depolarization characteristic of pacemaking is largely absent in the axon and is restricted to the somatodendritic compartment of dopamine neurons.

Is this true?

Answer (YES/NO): YES